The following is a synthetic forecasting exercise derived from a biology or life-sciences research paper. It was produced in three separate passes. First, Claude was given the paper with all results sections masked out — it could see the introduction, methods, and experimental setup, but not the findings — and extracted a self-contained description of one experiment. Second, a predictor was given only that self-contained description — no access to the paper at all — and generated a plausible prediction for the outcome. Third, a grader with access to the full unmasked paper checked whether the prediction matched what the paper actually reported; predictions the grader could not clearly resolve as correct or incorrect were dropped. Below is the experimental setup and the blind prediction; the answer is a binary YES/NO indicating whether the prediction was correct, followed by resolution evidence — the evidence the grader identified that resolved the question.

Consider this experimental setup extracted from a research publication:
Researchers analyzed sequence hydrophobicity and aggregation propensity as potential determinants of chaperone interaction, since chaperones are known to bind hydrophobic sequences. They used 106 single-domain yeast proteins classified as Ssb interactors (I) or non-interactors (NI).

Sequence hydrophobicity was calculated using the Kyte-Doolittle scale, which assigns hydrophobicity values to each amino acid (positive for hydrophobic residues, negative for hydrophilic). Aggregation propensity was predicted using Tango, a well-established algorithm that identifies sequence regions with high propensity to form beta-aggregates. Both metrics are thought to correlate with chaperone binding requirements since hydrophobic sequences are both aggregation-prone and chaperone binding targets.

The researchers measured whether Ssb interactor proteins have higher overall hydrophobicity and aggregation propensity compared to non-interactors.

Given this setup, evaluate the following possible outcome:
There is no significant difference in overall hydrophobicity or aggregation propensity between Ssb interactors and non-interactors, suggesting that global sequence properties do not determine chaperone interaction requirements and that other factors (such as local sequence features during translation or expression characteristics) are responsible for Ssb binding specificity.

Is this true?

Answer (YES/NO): YES